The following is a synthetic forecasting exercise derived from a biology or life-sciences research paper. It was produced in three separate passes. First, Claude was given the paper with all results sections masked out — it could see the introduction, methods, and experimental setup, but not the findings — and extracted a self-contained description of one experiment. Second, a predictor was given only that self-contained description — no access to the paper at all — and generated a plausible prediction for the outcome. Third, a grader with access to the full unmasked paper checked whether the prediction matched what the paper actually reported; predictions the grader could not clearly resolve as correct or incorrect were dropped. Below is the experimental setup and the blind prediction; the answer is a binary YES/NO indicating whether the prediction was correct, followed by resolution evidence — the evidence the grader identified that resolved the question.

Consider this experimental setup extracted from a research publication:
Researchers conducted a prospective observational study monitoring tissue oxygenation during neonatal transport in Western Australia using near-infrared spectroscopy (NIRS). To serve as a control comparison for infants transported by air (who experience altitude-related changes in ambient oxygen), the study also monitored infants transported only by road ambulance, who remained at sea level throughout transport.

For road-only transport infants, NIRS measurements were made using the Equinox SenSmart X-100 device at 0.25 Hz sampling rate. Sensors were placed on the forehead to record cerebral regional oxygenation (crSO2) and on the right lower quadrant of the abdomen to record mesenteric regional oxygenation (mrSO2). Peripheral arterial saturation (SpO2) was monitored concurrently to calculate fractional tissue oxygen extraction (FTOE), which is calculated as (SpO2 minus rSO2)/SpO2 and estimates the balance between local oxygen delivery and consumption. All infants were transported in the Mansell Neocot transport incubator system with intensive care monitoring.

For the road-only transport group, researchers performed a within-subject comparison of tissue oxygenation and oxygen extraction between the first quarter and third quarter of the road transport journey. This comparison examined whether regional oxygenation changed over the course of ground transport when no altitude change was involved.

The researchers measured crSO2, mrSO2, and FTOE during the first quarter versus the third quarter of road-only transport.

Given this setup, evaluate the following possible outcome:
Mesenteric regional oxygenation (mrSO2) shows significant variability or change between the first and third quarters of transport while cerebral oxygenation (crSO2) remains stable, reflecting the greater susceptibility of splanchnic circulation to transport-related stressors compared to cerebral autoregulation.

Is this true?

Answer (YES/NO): NO